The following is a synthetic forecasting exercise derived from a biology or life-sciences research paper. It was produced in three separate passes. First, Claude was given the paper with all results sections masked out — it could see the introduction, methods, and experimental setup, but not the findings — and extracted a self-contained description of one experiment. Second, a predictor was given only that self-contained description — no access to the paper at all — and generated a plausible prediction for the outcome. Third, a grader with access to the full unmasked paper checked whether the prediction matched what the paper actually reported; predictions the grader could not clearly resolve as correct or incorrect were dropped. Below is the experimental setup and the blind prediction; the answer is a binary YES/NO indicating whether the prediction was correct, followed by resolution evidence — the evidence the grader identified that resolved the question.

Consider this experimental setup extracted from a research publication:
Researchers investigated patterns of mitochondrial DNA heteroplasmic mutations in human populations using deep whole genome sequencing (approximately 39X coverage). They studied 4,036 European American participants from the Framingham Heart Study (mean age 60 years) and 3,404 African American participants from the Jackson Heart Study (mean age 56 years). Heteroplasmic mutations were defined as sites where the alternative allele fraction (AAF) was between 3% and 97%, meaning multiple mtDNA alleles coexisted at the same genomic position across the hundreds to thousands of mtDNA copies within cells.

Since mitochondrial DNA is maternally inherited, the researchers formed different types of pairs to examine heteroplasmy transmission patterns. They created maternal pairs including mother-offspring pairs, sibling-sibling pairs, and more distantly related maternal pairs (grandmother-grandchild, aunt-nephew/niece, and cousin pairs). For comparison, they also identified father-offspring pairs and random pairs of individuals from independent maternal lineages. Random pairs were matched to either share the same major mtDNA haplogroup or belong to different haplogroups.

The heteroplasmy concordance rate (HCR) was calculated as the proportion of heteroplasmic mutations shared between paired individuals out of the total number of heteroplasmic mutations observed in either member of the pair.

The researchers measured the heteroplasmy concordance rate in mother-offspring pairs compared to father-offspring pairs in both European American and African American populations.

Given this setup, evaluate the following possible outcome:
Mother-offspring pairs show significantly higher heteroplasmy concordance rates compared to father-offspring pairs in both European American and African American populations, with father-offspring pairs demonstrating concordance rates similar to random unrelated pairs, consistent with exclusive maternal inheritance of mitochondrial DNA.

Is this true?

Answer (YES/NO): YES